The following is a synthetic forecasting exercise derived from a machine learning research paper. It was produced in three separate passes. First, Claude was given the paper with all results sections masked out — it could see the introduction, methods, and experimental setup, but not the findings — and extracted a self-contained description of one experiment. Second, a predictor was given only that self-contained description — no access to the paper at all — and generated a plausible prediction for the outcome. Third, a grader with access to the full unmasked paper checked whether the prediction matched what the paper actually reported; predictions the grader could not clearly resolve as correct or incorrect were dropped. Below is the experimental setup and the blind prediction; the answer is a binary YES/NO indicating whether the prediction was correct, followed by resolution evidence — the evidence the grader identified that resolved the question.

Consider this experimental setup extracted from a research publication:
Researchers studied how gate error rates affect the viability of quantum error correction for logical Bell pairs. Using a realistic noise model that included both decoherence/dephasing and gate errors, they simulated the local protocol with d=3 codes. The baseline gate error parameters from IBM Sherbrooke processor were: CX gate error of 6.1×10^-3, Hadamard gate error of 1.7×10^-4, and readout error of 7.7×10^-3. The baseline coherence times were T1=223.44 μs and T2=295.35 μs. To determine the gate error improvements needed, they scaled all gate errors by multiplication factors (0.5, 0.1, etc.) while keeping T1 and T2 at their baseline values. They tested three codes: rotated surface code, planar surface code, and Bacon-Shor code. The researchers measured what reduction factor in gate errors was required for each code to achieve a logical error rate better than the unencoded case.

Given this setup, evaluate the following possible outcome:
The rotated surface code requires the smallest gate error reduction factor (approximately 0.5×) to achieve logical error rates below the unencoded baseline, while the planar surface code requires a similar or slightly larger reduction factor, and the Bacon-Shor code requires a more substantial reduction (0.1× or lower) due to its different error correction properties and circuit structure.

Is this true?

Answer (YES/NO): NO